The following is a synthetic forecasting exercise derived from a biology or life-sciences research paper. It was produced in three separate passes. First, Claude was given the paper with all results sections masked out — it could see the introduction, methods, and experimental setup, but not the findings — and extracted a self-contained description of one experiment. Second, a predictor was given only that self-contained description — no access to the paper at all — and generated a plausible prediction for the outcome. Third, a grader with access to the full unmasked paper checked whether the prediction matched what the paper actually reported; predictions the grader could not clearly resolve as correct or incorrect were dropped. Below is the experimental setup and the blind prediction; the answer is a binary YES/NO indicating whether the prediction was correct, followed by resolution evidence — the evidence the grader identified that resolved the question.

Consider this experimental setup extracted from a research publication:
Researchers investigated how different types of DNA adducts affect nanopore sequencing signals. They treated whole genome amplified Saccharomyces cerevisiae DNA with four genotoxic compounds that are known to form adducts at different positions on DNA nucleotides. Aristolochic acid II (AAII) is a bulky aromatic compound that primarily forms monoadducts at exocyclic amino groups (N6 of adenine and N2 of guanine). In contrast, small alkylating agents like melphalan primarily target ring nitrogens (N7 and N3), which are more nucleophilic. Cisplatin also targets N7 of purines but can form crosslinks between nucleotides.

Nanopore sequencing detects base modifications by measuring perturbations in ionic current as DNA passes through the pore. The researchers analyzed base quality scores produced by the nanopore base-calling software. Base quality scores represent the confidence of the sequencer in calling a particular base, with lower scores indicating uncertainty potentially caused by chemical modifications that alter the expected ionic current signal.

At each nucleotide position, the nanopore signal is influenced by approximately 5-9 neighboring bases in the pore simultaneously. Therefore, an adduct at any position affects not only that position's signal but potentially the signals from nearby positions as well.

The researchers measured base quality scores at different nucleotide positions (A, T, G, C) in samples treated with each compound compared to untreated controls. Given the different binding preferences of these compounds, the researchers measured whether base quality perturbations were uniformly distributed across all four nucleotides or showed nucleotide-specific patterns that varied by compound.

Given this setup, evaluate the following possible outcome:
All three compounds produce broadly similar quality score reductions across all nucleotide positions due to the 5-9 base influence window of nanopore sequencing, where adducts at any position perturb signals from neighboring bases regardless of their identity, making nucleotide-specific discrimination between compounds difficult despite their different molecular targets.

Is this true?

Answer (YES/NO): NO